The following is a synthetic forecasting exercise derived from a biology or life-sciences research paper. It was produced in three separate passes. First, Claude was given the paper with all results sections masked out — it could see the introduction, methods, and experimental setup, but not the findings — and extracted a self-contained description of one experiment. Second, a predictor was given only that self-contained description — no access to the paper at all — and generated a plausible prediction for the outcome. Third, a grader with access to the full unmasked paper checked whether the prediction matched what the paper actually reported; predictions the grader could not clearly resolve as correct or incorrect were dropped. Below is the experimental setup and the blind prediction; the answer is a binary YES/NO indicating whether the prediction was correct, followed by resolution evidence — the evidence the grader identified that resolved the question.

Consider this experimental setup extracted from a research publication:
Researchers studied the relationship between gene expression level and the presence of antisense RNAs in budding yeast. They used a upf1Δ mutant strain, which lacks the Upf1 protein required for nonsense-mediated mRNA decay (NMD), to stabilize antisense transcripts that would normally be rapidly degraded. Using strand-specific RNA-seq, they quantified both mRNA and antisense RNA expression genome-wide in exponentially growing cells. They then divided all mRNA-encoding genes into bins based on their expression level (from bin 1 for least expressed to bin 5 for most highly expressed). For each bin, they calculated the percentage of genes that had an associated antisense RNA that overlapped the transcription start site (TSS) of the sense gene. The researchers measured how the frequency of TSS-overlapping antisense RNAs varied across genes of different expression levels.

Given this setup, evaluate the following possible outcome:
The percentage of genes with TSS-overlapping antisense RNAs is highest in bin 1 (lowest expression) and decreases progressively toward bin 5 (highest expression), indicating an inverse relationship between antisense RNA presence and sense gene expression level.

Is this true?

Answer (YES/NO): YES